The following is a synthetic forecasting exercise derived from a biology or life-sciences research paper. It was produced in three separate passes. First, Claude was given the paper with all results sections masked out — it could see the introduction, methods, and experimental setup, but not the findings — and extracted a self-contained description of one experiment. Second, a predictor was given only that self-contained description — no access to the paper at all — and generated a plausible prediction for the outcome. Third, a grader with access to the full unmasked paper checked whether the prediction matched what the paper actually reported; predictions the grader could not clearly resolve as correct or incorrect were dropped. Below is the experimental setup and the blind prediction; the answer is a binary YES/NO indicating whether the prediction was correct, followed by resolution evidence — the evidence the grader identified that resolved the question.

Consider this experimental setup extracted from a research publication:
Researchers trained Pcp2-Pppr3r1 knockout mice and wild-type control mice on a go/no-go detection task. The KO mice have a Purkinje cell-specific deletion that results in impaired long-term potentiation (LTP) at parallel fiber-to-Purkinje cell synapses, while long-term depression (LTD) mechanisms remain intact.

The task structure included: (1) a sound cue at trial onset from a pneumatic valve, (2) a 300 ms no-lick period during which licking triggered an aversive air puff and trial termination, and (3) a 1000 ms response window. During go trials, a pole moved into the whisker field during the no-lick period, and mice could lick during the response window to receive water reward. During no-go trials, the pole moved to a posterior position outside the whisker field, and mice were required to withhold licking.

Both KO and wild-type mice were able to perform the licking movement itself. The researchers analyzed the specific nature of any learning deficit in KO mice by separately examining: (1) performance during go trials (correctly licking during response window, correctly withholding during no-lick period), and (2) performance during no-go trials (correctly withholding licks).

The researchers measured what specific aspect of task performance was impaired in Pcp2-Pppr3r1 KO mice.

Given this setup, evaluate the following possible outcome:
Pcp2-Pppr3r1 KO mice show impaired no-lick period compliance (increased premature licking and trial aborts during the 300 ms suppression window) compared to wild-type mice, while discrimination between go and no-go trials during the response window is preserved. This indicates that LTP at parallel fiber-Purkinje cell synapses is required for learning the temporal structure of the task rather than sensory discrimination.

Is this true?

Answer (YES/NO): NO